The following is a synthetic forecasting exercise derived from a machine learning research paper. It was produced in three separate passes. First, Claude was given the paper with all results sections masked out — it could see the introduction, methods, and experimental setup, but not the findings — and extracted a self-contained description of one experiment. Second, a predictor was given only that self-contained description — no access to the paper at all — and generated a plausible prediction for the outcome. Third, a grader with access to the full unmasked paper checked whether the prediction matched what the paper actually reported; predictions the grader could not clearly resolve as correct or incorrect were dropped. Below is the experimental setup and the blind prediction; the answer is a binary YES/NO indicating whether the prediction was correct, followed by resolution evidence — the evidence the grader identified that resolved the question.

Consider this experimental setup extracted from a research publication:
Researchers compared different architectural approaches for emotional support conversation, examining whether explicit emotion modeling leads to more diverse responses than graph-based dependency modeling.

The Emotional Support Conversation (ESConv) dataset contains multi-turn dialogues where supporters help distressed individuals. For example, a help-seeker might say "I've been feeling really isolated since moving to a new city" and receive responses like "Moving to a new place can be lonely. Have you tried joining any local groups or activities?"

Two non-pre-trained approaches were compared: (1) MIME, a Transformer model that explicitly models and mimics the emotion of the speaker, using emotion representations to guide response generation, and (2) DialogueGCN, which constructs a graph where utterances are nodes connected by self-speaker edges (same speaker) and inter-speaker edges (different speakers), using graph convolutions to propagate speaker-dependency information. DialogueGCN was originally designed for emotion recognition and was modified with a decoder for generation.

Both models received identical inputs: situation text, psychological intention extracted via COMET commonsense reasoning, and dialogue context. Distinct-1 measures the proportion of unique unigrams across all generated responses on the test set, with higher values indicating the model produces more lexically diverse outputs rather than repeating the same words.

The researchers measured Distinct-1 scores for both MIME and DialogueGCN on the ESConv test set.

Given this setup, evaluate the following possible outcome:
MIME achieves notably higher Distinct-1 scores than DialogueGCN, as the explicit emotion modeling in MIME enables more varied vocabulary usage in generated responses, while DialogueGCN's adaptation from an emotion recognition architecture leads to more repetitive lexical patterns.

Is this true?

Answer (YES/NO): YES